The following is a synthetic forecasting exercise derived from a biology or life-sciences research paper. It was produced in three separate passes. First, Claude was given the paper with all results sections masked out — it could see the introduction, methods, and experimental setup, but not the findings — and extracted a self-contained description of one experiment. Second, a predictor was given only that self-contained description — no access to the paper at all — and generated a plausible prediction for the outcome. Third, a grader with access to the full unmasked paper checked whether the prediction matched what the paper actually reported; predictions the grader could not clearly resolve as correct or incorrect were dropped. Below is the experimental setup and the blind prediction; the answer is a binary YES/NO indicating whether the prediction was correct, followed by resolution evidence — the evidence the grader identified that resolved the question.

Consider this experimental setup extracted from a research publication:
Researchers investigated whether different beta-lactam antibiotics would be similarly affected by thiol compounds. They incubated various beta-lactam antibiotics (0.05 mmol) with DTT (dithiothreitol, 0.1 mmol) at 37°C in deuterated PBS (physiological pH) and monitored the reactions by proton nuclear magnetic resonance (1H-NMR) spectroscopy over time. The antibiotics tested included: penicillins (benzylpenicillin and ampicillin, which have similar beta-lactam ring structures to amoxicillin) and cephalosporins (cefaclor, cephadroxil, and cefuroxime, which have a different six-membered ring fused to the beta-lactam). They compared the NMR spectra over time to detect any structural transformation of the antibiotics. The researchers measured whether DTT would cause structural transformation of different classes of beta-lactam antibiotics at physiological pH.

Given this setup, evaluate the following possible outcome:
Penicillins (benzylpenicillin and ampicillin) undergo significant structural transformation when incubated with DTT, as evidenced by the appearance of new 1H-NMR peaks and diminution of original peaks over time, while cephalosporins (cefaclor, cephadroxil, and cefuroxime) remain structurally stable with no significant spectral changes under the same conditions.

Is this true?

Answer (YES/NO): NO